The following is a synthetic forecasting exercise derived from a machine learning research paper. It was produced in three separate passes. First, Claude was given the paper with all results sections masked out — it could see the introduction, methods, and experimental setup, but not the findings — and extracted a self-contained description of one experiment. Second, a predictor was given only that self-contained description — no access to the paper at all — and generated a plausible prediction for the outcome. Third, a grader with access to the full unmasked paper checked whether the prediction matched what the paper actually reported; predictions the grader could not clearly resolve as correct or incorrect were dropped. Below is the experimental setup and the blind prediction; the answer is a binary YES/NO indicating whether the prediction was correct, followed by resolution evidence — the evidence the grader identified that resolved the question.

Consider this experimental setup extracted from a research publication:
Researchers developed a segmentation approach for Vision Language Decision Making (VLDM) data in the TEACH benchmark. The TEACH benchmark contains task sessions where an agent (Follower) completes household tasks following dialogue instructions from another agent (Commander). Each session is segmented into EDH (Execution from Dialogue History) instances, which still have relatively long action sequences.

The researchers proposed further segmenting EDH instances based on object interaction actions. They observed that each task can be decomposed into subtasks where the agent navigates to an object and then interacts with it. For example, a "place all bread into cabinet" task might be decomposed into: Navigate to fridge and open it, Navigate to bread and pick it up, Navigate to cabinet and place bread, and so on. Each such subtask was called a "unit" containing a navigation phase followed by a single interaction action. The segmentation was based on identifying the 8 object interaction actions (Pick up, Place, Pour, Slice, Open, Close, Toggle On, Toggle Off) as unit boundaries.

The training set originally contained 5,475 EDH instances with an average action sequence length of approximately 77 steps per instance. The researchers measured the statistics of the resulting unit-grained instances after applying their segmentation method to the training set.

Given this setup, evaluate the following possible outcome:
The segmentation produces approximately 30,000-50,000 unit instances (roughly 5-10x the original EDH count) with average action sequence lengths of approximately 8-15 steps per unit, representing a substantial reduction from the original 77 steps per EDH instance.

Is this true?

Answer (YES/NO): NO